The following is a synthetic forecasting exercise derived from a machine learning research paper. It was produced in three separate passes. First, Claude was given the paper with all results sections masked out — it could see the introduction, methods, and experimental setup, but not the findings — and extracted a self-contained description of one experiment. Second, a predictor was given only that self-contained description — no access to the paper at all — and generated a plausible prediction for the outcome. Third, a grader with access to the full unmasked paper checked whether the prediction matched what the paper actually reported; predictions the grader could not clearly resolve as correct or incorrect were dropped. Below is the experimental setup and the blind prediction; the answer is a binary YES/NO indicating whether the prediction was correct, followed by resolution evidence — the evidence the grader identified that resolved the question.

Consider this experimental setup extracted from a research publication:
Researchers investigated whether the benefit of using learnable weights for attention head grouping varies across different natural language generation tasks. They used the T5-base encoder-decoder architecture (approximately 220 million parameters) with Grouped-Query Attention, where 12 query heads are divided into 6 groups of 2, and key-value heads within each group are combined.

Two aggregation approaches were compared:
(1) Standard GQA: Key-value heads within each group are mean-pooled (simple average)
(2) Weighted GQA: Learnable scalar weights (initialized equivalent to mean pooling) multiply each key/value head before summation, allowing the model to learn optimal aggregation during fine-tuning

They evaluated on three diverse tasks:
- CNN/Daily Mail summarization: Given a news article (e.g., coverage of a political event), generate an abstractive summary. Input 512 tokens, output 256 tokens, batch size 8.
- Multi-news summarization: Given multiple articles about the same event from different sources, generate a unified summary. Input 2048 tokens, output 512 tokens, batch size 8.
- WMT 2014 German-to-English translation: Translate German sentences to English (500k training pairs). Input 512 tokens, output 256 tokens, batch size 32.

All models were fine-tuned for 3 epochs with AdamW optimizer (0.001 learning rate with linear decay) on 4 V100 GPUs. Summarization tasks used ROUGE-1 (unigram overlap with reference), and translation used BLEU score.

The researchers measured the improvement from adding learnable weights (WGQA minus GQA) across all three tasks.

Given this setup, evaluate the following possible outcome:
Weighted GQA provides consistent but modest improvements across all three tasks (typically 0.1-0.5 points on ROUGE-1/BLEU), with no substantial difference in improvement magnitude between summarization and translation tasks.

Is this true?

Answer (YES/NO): YES